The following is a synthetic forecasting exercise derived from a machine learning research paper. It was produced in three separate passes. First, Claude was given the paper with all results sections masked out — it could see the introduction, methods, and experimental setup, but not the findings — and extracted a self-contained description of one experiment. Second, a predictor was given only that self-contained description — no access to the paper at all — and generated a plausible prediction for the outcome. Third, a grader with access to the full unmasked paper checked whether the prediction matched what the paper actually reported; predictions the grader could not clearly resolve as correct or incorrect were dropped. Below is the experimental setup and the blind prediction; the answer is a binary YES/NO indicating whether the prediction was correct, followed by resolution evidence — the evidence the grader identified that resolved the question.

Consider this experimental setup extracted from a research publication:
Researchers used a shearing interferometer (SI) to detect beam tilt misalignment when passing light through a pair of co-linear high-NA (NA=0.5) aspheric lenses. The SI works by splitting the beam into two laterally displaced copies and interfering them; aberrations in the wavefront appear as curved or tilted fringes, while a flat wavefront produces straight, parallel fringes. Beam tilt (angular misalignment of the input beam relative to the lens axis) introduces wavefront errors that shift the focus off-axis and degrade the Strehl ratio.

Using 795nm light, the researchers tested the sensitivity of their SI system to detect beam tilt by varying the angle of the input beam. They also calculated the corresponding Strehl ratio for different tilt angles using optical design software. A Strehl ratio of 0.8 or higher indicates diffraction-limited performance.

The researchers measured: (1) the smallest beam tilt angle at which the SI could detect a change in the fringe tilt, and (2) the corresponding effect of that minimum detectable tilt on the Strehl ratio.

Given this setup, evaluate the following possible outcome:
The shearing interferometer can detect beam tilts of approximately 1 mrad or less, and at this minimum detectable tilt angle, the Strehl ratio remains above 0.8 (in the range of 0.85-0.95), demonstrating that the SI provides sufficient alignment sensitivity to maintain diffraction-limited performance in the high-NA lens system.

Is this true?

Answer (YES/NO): NO